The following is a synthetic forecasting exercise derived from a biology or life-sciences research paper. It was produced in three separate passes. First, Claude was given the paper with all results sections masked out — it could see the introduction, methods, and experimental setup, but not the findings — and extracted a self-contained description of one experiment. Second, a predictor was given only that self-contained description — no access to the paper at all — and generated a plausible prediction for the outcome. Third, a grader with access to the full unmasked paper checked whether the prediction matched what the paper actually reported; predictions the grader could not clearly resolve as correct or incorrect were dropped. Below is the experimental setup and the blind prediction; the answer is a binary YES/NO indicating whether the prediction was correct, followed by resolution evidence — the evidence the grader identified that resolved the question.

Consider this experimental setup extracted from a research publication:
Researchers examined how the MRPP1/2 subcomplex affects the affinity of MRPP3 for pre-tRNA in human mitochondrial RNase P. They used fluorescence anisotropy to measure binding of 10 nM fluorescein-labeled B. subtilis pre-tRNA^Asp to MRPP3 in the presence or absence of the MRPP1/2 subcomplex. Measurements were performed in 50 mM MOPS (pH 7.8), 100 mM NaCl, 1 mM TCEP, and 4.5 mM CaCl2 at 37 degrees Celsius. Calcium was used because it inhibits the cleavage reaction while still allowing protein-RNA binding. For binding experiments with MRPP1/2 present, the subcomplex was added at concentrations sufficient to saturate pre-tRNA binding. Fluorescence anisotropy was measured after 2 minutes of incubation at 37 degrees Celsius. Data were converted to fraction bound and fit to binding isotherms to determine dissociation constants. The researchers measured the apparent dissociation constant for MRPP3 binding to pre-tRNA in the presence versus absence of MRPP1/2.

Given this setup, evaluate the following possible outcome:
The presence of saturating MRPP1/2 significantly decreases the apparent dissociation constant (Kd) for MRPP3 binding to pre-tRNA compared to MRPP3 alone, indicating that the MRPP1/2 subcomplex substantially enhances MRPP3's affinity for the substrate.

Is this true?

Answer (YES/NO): YES